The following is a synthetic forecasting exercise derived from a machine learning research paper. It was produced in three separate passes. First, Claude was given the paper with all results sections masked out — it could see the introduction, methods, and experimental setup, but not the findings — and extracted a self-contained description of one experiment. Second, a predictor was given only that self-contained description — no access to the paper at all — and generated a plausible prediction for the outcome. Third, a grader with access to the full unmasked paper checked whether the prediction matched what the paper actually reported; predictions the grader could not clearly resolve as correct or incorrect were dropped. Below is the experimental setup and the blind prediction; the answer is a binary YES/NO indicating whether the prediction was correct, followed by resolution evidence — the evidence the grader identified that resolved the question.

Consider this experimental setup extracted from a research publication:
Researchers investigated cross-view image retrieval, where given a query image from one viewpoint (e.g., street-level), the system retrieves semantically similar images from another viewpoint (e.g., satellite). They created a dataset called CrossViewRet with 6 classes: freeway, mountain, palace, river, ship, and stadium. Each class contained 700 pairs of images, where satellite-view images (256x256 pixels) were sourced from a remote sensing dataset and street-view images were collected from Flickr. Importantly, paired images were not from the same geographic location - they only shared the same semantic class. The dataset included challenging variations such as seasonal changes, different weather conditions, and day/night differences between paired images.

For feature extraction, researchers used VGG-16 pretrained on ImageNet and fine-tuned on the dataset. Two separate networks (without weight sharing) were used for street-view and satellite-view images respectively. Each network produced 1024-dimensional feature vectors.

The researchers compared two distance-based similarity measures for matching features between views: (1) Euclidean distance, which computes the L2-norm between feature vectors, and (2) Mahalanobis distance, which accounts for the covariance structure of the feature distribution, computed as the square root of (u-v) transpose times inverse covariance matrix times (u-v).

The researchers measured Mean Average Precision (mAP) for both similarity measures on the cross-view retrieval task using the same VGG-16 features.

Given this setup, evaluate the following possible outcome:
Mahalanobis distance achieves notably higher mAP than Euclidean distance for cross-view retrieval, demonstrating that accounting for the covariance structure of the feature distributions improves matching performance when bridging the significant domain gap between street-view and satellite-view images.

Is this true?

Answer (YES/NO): NO